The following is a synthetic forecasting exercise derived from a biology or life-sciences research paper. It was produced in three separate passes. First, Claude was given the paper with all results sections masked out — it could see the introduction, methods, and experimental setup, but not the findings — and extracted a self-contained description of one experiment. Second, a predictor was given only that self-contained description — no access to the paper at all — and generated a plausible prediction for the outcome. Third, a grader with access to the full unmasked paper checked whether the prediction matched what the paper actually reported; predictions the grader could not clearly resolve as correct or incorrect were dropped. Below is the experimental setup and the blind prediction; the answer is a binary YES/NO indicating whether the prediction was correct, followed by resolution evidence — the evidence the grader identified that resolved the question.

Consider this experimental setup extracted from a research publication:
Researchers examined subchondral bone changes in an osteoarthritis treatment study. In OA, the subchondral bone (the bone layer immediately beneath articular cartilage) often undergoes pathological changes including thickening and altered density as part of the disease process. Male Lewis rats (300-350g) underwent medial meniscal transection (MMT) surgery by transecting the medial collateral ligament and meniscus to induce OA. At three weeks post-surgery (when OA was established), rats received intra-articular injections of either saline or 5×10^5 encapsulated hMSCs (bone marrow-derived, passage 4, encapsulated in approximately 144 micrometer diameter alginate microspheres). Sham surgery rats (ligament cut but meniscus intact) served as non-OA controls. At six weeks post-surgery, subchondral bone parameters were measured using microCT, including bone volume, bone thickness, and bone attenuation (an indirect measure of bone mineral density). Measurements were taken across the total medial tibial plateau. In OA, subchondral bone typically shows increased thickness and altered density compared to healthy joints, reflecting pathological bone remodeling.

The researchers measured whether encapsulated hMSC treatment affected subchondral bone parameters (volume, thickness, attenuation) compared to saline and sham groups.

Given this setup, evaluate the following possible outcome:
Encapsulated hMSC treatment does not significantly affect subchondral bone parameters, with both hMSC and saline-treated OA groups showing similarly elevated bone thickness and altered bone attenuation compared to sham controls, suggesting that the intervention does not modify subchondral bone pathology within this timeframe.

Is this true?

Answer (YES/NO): NO